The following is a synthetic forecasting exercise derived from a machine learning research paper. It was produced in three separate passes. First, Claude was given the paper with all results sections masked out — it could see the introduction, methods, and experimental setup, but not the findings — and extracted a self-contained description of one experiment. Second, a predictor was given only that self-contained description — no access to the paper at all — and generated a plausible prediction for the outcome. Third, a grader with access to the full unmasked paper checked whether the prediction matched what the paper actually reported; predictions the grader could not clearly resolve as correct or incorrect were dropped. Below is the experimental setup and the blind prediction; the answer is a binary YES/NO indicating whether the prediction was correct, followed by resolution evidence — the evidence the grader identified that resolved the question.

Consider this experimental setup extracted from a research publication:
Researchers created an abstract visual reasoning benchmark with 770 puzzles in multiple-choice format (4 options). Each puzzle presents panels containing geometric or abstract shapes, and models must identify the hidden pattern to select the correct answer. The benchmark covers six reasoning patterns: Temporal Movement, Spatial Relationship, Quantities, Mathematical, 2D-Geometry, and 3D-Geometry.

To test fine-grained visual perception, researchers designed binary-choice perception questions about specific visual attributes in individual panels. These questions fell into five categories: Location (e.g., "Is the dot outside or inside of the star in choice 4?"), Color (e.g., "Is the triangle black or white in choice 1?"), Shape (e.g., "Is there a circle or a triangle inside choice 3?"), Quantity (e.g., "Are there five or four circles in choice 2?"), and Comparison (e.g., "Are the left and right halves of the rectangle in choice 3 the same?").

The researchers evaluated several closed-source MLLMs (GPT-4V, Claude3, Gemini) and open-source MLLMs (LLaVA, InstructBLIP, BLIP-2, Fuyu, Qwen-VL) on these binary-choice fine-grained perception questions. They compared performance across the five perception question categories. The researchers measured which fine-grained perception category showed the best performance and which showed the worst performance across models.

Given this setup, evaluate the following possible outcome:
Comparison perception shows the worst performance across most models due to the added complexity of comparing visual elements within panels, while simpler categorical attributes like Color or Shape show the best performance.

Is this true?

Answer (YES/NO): NO